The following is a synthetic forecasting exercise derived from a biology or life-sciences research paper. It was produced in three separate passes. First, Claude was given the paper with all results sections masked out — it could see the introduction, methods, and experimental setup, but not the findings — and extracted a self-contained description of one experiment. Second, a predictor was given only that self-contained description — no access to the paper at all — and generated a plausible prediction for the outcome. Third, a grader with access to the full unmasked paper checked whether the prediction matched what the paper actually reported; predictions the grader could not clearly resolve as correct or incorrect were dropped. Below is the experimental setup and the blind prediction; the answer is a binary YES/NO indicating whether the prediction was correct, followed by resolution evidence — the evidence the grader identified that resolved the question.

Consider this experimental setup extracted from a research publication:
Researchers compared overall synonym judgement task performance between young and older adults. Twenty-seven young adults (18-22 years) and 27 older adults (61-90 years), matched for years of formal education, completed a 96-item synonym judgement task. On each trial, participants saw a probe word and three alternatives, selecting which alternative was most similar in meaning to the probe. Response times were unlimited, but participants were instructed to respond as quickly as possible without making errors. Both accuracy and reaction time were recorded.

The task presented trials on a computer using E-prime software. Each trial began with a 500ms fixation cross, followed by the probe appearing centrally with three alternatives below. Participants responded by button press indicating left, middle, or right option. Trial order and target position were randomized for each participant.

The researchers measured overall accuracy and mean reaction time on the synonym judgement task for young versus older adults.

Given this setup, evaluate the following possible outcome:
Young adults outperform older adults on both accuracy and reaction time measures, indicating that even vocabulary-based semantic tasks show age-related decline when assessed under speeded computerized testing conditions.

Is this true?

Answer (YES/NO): NO